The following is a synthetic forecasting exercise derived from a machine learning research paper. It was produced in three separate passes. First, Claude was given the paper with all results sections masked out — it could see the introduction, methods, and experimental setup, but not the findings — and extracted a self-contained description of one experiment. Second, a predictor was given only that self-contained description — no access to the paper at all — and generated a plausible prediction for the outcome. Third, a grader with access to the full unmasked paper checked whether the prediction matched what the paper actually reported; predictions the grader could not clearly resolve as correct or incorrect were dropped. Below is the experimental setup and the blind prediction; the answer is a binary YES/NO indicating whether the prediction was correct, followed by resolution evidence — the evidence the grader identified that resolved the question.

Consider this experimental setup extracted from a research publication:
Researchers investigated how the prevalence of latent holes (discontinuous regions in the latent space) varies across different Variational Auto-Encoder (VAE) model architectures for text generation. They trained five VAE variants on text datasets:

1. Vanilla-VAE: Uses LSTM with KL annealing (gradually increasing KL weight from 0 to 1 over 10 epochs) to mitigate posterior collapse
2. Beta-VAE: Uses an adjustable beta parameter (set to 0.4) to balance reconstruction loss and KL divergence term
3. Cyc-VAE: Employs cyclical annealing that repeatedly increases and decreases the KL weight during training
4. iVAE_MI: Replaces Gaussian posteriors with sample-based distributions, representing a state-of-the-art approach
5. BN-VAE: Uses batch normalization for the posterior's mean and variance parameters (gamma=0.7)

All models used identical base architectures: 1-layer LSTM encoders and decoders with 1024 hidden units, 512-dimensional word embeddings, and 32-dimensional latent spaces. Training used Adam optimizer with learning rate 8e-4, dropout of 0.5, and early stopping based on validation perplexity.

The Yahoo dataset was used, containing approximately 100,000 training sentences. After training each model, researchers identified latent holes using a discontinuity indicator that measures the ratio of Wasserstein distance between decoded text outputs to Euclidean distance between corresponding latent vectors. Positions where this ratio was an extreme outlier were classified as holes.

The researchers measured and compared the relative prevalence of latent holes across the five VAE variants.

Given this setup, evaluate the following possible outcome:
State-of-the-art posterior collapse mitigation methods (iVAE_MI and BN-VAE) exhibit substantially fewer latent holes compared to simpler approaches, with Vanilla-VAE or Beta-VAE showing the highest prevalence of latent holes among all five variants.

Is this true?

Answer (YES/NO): YES